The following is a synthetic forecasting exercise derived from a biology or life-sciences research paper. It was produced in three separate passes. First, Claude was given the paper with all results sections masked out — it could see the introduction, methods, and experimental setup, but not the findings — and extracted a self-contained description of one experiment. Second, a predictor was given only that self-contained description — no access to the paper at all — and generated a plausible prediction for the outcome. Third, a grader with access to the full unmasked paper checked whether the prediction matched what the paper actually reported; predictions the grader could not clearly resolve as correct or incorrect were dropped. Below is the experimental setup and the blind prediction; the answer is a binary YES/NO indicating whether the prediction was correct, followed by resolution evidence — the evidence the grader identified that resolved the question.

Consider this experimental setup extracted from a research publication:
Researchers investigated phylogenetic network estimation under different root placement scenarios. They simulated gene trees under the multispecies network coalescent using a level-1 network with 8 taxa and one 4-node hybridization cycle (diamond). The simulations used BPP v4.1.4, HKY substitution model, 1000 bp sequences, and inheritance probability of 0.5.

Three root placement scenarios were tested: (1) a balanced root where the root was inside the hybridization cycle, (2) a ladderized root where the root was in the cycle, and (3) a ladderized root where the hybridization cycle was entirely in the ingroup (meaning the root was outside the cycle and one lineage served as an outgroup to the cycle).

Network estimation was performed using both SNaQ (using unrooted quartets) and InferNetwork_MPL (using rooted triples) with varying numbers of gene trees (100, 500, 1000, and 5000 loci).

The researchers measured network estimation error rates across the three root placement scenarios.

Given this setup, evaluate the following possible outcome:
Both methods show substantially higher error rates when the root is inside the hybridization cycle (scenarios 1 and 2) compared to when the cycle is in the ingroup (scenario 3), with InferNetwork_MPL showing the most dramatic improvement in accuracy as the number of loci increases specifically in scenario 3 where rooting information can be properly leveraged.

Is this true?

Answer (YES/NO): NO